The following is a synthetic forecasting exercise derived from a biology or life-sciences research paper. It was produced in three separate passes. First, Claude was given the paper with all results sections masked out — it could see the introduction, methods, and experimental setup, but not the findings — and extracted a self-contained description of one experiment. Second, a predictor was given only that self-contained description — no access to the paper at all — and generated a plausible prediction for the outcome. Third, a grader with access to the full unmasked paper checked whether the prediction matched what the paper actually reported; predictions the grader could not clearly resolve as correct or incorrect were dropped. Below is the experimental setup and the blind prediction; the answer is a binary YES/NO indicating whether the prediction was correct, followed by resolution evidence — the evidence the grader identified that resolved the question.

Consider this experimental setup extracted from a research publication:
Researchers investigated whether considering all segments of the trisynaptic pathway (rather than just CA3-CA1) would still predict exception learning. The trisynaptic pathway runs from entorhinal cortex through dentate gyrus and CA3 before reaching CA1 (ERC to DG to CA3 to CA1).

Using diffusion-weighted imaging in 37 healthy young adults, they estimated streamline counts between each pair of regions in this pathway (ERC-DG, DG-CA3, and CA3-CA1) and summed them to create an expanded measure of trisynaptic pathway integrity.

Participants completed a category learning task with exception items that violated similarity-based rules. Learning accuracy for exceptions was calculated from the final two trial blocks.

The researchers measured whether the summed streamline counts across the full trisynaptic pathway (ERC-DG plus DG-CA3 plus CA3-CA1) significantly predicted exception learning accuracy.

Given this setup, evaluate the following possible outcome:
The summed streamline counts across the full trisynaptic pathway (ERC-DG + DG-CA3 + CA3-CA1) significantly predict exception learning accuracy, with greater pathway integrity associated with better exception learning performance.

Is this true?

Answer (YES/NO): YES